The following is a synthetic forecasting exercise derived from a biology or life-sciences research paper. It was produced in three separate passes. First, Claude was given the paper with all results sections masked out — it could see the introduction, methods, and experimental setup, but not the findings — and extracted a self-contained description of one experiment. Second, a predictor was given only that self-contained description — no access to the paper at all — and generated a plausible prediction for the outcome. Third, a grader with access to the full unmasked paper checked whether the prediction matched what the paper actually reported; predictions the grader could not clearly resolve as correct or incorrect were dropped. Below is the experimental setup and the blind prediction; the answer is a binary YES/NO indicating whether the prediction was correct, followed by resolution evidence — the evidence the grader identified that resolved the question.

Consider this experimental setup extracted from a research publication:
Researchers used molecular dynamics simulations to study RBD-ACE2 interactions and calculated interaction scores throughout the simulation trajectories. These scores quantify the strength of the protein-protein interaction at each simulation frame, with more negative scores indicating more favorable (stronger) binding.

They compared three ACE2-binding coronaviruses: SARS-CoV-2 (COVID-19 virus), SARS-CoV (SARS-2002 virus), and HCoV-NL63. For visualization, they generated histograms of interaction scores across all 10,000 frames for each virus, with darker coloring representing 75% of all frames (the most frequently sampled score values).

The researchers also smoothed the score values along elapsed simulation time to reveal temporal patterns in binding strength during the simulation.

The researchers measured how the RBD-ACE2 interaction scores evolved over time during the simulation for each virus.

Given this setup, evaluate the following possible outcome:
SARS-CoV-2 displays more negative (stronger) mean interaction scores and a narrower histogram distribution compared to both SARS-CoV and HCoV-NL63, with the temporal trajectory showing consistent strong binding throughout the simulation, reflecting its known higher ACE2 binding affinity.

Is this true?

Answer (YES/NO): NO